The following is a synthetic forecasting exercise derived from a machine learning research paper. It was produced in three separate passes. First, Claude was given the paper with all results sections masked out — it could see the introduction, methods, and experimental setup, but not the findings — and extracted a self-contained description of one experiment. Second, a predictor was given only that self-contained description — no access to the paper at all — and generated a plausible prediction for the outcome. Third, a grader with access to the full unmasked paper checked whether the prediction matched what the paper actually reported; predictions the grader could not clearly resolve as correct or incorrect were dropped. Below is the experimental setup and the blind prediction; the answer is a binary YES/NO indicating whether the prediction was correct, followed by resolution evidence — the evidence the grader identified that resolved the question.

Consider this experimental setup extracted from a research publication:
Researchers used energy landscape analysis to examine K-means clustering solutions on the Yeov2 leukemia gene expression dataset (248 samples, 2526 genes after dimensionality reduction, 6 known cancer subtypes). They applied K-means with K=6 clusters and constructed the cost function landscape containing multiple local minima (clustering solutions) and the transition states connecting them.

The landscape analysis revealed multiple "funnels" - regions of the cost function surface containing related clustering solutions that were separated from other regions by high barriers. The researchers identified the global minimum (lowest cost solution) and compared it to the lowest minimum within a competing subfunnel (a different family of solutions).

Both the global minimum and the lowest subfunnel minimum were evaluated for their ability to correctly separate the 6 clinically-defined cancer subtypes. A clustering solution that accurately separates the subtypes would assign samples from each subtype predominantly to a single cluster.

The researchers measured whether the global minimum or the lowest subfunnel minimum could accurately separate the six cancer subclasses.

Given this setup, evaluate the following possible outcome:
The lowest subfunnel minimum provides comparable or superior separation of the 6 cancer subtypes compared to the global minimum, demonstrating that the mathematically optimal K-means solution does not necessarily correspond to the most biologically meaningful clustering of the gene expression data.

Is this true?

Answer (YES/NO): NO